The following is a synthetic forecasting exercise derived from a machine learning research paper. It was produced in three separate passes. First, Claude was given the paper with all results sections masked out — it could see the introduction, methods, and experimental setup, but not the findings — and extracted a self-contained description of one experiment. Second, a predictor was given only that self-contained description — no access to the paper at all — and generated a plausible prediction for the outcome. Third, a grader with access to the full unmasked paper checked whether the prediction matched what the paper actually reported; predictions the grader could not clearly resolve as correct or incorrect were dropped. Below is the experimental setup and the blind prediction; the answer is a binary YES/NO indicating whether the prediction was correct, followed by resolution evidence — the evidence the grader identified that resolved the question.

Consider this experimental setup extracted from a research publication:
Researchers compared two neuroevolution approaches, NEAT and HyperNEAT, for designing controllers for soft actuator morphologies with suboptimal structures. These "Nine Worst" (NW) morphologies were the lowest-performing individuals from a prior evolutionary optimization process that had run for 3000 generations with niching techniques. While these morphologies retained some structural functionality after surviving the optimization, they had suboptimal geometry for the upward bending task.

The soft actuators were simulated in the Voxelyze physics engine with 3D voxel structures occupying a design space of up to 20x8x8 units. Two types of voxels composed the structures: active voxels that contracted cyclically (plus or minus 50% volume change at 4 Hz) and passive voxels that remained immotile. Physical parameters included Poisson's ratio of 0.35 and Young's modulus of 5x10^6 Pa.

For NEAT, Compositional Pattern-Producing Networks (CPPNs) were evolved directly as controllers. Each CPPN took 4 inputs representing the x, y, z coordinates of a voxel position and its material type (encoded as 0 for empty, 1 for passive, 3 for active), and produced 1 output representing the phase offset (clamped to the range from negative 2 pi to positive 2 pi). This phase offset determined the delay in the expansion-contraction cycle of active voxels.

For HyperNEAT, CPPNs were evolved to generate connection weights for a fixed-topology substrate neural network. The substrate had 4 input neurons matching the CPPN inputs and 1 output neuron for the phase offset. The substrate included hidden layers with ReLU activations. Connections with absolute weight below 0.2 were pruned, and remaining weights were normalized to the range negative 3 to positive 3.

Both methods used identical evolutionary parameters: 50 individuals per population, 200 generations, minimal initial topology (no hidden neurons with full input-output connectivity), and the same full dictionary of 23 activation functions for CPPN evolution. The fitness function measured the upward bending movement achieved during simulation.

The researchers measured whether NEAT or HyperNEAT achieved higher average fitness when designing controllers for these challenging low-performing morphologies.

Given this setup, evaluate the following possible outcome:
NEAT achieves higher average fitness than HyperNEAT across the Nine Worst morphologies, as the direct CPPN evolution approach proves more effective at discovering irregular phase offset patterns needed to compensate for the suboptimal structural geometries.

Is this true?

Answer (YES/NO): YES